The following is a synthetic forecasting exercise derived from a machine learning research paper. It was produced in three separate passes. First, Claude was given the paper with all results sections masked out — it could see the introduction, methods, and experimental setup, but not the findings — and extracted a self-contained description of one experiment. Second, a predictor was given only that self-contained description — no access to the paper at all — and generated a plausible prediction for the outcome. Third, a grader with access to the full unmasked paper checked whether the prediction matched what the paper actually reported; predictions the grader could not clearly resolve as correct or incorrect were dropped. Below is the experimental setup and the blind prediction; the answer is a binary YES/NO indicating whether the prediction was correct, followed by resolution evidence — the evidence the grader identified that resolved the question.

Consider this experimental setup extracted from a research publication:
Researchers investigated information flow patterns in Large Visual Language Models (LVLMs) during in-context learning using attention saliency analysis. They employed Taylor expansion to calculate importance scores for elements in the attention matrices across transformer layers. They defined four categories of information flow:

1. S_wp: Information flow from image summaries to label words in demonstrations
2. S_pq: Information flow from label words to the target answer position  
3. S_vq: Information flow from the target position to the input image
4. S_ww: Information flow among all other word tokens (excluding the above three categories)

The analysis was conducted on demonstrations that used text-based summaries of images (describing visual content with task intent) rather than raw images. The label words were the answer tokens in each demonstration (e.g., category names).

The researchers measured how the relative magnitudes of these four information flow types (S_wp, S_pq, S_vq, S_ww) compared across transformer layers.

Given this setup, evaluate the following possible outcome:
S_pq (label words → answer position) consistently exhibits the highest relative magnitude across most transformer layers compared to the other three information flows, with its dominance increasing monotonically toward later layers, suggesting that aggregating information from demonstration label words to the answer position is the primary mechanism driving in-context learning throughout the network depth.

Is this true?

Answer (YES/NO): NO